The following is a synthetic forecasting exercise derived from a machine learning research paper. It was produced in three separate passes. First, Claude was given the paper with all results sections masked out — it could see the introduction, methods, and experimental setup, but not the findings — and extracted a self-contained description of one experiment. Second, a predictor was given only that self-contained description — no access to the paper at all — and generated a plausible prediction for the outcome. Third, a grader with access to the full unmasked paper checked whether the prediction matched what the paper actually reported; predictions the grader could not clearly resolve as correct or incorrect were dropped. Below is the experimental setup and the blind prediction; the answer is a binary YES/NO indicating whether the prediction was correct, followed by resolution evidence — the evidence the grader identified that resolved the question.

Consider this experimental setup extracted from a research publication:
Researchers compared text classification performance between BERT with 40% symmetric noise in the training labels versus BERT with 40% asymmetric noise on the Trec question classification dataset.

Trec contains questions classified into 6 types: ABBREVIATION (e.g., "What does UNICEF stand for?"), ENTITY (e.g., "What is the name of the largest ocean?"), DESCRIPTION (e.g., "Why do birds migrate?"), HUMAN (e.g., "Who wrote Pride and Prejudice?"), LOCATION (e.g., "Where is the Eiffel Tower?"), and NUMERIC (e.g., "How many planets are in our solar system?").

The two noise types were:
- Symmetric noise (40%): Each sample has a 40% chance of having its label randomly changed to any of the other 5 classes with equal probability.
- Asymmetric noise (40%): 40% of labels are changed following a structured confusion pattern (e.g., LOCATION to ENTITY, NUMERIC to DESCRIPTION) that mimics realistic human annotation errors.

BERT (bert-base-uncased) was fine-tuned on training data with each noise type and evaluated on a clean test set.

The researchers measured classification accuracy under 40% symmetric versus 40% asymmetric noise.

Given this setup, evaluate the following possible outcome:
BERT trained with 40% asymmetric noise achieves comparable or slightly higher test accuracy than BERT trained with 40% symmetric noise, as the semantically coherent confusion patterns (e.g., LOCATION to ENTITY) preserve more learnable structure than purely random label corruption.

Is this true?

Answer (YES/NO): NO